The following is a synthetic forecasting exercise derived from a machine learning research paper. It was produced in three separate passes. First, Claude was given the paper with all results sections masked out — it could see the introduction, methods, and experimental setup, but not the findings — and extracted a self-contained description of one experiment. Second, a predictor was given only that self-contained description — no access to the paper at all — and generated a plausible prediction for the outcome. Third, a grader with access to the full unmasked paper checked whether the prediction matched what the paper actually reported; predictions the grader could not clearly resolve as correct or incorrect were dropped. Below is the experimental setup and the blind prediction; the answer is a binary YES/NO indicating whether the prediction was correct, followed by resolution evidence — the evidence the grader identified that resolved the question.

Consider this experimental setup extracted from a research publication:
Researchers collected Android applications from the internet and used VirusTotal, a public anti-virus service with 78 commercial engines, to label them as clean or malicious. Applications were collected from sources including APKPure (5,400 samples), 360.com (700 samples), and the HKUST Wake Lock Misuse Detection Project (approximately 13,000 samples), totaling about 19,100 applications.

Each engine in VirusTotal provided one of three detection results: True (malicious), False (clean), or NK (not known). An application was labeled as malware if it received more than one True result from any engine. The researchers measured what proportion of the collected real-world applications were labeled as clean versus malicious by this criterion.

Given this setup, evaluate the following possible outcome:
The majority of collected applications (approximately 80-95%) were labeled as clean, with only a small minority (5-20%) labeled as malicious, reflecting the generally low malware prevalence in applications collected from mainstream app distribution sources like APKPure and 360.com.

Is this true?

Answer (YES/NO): YES